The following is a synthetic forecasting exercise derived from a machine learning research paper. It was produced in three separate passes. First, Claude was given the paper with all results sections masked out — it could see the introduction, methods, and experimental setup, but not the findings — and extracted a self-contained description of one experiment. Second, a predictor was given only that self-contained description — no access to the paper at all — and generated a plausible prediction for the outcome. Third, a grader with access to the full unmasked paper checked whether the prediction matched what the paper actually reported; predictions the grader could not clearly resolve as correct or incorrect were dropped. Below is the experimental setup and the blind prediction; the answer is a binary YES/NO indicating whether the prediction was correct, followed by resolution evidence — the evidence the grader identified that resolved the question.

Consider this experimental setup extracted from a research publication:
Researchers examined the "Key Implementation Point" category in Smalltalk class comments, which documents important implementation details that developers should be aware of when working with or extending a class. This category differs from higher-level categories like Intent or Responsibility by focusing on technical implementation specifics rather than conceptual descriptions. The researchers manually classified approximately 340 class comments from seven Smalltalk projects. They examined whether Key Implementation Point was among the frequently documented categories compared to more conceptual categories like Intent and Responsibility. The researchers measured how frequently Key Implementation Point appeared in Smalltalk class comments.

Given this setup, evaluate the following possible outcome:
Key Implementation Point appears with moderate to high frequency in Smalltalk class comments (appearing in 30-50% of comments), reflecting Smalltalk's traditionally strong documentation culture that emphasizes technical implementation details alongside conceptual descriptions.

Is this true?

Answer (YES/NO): NO